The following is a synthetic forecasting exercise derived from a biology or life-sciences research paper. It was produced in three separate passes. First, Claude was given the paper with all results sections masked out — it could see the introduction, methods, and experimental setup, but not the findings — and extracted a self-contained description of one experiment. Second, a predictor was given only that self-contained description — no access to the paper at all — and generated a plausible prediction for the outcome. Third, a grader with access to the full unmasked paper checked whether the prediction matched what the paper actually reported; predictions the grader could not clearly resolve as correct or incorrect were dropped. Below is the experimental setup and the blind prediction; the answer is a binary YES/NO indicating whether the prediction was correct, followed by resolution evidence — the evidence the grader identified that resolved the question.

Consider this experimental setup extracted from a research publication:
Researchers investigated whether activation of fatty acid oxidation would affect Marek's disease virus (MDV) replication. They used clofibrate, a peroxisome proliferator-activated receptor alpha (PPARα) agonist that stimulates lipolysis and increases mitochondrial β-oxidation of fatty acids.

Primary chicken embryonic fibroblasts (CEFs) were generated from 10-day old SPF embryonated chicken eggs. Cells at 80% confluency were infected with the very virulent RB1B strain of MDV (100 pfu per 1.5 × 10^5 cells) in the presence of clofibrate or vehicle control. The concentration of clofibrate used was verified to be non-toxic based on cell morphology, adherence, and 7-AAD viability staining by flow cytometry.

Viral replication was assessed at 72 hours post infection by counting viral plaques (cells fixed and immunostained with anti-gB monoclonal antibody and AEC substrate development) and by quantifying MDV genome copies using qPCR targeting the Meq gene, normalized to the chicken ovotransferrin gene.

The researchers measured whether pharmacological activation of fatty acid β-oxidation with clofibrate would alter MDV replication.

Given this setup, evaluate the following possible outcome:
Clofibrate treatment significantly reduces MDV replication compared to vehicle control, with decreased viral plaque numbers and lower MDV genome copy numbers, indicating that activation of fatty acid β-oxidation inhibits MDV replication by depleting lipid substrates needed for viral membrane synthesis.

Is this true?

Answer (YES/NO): NO